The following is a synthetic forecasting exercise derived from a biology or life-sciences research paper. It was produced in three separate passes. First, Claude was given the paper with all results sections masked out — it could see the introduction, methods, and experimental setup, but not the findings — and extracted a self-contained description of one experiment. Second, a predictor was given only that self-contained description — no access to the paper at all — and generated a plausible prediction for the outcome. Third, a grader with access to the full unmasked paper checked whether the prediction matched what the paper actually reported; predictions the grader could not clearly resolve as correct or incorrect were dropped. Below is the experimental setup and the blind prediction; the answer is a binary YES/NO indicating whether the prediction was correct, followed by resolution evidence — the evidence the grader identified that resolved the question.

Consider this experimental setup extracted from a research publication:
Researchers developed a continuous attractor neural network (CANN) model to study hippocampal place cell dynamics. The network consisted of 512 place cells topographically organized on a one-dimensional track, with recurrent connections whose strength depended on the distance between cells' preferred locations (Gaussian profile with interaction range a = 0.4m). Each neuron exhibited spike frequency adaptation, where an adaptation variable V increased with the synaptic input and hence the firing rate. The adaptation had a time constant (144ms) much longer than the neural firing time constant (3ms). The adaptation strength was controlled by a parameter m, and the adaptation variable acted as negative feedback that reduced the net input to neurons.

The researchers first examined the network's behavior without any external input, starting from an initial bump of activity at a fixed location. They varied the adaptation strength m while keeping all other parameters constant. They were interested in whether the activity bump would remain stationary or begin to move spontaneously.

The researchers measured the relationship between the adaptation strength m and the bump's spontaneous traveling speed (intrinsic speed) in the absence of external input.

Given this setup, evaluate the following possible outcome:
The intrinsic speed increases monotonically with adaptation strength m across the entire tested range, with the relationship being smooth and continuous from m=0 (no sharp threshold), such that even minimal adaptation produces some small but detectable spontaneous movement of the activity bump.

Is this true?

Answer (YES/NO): NO